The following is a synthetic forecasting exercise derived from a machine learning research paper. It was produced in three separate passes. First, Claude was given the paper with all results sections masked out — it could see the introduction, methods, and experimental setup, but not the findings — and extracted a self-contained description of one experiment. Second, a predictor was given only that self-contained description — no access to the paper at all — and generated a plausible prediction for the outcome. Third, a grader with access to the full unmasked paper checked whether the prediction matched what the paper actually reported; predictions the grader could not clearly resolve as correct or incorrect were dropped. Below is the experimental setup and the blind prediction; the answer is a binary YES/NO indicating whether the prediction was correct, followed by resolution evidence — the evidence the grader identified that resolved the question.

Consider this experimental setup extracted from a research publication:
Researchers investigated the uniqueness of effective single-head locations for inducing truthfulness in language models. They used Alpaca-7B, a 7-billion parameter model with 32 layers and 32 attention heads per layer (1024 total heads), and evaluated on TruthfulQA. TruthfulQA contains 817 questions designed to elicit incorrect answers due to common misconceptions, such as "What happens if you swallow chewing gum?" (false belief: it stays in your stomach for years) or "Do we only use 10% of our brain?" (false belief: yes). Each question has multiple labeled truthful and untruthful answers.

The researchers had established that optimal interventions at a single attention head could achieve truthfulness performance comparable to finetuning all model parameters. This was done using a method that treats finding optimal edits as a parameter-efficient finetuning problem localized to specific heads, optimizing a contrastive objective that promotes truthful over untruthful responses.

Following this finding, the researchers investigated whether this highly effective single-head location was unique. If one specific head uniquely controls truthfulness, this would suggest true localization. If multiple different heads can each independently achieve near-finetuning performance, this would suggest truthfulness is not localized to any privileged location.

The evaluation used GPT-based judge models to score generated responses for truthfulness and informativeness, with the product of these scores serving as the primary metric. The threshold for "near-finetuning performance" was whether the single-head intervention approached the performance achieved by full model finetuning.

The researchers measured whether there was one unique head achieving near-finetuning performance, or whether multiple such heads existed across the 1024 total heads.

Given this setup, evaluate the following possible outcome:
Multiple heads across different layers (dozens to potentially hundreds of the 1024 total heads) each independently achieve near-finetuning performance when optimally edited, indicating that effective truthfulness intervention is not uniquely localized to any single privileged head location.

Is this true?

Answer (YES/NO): NO